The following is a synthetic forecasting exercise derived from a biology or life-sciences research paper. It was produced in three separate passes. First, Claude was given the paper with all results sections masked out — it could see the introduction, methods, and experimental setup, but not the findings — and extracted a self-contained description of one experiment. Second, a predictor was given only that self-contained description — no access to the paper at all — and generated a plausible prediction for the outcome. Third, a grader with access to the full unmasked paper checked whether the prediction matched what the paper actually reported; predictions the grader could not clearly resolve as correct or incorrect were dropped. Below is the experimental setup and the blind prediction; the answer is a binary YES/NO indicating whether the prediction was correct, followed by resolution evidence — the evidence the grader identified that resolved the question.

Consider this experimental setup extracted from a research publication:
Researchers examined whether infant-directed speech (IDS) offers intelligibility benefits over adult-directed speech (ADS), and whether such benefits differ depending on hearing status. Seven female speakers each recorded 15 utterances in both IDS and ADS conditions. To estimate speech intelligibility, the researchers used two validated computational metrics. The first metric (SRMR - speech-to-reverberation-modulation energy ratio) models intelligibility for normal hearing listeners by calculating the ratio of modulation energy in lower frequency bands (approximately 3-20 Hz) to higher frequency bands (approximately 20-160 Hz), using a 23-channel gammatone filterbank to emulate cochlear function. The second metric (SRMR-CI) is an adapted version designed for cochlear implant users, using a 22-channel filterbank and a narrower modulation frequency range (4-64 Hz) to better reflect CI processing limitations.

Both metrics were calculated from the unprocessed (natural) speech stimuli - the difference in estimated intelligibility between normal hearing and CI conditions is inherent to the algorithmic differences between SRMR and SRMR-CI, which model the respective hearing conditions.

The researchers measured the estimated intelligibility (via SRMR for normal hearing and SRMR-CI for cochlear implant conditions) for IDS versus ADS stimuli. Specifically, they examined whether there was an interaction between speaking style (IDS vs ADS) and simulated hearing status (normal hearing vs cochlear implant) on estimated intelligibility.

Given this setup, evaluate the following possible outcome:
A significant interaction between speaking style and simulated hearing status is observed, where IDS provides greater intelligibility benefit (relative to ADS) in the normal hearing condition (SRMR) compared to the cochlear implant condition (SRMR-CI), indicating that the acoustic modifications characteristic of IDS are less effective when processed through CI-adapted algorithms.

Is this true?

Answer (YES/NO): YES